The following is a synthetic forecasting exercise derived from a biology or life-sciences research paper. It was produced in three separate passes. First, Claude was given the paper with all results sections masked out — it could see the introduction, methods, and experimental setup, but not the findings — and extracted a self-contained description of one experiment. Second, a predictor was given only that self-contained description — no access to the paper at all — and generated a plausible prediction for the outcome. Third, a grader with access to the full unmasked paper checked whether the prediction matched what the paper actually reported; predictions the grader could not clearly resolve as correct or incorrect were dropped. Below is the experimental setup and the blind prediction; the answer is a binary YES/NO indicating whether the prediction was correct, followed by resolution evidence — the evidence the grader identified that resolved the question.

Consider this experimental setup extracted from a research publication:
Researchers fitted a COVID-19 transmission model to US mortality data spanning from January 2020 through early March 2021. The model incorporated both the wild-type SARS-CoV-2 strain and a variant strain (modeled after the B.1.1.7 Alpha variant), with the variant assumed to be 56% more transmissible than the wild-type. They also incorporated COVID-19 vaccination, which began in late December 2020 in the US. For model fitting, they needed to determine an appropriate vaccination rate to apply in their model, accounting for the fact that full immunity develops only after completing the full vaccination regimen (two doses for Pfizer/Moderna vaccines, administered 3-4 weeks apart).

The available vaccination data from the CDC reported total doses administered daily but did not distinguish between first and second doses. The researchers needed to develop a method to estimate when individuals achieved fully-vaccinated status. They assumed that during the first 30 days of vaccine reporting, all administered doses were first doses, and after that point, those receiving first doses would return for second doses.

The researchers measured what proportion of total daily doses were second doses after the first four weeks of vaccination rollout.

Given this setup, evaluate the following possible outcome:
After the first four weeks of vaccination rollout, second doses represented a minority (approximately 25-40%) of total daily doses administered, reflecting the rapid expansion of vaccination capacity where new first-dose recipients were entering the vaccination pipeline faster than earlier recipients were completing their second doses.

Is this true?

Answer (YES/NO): YES